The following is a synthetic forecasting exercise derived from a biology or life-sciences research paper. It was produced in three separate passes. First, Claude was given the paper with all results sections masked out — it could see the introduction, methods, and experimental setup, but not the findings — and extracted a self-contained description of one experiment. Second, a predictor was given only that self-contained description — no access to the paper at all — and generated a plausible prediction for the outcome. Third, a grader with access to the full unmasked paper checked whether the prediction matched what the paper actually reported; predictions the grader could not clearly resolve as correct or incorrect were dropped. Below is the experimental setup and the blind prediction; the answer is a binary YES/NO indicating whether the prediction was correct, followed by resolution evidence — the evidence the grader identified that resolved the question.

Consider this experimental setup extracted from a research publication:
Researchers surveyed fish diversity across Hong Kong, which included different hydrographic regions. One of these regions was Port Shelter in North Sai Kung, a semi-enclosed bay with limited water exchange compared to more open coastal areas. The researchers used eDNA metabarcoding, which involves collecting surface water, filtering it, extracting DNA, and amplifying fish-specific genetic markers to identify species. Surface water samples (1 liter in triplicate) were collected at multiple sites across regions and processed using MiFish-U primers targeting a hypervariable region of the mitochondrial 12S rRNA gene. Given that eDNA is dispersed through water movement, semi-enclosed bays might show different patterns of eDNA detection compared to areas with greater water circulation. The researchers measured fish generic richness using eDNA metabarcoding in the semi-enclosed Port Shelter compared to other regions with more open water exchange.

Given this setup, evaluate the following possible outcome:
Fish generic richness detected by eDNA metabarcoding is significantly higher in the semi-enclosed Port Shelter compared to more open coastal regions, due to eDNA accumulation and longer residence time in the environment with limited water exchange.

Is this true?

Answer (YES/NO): NO